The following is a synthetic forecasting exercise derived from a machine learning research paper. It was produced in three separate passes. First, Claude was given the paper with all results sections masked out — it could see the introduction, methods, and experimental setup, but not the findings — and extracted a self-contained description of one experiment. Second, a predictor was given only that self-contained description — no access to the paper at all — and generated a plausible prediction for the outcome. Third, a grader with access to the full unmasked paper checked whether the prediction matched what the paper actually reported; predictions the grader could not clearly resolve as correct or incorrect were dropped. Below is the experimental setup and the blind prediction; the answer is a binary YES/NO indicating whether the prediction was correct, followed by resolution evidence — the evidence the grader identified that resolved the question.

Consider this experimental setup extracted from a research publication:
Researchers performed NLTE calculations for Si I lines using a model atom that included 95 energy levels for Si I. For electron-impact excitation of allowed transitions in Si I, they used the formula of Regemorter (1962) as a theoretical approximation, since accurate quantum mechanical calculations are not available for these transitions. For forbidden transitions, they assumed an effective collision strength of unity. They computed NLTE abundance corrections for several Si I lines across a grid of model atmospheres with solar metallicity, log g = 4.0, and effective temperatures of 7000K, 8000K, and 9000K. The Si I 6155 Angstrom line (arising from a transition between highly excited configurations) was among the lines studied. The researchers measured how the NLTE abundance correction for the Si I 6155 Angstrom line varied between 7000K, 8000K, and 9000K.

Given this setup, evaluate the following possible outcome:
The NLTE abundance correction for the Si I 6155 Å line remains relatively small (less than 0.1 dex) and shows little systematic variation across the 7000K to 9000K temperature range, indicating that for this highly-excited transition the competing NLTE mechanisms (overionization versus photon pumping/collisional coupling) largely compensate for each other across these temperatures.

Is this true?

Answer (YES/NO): NO